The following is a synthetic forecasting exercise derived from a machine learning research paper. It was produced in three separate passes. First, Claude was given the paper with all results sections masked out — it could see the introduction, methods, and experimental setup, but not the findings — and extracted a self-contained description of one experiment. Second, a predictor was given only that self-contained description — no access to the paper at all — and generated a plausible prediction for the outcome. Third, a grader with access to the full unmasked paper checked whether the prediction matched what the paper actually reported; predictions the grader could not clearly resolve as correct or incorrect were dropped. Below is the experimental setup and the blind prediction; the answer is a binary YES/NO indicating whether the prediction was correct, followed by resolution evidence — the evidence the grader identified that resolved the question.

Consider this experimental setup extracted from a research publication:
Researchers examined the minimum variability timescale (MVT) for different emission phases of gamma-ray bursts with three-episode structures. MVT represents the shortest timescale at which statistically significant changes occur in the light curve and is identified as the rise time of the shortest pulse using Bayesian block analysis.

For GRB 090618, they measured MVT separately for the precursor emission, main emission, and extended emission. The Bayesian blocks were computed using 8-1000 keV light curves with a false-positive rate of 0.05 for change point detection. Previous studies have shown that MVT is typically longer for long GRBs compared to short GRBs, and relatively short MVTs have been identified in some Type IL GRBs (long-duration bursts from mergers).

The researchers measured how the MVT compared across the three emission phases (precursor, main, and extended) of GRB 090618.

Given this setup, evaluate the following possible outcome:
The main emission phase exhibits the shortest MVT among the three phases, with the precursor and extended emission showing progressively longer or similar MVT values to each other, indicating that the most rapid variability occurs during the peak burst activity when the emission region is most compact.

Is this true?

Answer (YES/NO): NO